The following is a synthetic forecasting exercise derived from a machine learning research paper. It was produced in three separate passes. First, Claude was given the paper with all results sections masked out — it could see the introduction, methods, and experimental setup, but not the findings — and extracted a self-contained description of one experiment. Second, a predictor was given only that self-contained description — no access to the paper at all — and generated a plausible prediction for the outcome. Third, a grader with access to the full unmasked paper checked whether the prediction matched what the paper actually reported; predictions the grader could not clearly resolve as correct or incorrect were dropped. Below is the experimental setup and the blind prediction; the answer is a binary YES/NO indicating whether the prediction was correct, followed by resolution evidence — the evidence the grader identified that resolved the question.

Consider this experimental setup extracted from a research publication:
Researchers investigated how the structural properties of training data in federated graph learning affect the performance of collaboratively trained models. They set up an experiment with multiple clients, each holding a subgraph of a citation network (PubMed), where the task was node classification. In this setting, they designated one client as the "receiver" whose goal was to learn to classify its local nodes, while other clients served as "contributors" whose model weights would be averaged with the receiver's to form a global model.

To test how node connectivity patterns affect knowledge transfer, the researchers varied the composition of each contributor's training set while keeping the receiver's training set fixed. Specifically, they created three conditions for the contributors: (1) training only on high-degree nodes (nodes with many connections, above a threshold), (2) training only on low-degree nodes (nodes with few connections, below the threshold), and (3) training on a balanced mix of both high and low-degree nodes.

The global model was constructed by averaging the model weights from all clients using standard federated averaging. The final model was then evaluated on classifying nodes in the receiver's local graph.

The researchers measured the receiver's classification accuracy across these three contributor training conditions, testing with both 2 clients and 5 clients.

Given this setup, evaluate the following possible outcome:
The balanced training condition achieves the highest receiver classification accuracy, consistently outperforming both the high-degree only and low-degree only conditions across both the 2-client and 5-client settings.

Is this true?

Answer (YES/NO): NO